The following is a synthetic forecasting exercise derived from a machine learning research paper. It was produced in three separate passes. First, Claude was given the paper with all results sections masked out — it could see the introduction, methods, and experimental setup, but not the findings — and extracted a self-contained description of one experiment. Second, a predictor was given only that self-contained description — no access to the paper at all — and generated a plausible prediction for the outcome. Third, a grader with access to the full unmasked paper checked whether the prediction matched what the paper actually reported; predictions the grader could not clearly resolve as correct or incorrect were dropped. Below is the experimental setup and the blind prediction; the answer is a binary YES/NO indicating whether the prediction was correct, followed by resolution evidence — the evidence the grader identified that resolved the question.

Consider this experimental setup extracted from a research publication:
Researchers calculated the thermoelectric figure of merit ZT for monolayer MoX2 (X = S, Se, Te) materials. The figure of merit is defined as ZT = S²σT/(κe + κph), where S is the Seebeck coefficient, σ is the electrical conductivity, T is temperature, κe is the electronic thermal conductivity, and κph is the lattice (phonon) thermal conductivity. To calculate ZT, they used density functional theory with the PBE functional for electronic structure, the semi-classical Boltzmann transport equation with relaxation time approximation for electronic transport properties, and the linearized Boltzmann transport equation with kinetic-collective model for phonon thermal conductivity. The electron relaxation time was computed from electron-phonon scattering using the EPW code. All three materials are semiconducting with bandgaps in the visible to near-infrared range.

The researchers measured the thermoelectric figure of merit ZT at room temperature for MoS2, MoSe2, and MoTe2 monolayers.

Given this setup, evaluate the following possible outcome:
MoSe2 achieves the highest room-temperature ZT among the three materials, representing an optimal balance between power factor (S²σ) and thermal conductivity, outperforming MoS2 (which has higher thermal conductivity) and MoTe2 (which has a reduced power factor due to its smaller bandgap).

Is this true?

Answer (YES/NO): NO